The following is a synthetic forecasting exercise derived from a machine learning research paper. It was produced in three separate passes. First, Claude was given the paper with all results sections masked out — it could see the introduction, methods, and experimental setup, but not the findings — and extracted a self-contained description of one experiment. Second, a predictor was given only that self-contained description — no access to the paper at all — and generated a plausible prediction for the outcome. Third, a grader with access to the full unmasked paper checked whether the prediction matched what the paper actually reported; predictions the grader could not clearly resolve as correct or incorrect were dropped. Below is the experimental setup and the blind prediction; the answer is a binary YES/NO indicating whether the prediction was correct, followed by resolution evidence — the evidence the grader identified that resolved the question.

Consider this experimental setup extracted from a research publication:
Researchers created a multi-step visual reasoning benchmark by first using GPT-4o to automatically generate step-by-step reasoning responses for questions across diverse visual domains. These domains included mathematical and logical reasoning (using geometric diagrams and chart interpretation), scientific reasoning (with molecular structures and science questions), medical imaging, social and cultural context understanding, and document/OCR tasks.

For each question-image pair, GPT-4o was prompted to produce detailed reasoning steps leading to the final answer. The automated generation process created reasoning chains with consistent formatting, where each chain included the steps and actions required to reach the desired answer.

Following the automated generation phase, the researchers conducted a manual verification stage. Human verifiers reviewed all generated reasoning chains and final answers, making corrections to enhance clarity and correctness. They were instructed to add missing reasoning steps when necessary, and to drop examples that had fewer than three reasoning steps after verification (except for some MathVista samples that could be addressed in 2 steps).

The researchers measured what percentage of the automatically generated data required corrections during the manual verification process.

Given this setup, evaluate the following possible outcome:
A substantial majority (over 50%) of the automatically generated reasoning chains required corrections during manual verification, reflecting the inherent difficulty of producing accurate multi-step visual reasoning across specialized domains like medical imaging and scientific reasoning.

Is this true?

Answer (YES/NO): NO